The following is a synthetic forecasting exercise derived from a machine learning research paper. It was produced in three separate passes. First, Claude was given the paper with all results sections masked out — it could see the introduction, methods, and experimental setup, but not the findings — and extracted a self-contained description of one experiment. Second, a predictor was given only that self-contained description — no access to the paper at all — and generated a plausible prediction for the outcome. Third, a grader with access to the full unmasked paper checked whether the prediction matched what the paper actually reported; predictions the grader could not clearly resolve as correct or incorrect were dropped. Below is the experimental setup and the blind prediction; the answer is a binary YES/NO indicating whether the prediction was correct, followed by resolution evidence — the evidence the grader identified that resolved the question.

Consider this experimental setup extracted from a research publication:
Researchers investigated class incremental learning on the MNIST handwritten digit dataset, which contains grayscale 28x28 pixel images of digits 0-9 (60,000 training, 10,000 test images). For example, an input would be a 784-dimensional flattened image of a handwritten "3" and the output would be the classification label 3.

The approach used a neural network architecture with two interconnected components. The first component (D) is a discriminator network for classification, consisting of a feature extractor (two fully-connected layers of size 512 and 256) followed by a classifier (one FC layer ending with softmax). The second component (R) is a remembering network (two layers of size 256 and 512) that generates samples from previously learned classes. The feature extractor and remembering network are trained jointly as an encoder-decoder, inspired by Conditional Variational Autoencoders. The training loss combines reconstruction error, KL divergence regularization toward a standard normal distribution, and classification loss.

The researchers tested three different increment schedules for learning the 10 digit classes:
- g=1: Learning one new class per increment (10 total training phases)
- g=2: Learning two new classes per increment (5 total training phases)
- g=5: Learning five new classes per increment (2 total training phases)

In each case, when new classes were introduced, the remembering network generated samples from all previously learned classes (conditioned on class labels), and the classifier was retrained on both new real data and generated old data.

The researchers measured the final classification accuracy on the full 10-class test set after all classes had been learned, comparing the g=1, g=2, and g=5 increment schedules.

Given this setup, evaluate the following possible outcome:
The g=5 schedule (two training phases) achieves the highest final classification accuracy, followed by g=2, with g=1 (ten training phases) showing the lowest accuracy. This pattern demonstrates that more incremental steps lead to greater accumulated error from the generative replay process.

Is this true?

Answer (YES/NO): YES